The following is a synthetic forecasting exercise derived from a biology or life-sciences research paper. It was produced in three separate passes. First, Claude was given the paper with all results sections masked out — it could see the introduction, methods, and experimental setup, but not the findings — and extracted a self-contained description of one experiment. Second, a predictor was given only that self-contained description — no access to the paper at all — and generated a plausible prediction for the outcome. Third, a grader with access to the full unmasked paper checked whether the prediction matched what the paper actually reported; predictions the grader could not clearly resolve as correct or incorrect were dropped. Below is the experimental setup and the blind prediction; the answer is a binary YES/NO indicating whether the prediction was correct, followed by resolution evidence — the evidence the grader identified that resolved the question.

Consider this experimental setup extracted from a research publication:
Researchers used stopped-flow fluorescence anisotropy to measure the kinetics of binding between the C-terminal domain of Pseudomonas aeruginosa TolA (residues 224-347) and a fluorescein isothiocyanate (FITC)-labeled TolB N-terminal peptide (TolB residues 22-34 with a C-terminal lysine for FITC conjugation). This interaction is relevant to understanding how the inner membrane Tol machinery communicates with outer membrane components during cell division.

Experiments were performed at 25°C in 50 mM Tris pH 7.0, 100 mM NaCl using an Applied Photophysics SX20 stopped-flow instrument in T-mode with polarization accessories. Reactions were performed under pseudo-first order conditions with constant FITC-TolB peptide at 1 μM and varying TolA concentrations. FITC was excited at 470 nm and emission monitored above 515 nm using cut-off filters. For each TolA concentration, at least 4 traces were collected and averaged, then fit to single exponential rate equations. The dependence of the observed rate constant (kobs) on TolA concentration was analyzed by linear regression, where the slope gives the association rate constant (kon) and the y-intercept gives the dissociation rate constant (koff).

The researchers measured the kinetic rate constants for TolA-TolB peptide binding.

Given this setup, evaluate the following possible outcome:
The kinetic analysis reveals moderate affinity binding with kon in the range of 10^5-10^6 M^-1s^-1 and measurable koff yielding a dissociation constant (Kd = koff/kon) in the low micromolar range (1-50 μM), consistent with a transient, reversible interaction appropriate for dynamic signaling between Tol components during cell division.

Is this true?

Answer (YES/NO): YES